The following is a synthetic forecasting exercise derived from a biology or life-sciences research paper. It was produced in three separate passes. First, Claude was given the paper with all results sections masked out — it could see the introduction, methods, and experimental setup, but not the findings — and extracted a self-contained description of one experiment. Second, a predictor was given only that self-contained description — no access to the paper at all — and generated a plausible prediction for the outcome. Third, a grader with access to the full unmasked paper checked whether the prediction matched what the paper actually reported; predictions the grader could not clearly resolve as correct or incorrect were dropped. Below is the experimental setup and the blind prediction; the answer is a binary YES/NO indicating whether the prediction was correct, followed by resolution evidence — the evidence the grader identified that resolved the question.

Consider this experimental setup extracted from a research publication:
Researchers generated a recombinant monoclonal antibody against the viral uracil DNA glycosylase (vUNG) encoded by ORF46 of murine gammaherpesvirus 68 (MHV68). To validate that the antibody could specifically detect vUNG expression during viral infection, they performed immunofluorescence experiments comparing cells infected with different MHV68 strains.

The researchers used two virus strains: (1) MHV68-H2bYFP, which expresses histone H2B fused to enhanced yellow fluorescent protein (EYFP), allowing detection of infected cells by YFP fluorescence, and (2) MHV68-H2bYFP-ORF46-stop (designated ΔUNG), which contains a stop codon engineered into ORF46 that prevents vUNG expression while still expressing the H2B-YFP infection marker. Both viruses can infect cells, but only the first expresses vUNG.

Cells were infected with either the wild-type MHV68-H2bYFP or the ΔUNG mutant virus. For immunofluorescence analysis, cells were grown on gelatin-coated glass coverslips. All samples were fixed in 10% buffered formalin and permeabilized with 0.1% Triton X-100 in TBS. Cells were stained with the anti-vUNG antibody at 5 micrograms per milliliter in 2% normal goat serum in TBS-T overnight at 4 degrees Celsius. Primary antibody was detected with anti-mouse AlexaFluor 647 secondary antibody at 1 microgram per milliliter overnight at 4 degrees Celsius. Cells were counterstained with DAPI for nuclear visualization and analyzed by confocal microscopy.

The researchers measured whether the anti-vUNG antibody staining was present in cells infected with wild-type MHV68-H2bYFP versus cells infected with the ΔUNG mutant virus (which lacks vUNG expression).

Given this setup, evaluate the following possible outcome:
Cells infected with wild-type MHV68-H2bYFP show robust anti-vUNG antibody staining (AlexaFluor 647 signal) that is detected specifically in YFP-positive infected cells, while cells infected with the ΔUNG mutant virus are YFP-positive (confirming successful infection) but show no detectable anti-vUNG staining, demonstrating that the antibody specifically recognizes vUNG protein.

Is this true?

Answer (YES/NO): YES